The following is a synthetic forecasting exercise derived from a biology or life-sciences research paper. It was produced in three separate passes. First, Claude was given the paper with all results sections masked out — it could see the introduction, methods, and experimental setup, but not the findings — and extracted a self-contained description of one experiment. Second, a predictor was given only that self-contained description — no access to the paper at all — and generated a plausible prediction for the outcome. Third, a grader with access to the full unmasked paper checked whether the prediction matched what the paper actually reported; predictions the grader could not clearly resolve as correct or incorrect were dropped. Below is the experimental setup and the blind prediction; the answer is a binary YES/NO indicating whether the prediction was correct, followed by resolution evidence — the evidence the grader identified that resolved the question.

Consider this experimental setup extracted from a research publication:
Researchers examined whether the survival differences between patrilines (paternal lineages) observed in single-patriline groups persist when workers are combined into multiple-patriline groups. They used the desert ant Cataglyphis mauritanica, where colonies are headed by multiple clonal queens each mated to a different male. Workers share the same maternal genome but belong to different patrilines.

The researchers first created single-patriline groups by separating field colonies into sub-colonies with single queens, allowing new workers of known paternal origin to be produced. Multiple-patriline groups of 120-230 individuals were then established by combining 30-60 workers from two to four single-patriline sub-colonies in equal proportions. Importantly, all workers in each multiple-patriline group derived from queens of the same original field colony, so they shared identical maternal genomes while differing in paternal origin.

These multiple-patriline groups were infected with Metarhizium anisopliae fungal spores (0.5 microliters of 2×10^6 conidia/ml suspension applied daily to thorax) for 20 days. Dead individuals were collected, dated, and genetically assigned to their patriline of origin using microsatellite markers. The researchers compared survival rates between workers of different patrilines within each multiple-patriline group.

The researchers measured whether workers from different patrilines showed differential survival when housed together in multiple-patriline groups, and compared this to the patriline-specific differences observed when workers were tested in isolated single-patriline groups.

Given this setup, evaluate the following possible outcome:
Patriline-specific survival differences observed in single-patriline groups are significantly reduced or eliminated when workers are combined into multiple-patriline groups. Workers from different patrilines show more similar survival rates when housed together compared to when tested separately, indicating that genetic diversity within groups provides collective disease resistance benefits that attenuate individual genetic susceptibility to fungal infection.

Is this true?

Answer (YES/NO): YES